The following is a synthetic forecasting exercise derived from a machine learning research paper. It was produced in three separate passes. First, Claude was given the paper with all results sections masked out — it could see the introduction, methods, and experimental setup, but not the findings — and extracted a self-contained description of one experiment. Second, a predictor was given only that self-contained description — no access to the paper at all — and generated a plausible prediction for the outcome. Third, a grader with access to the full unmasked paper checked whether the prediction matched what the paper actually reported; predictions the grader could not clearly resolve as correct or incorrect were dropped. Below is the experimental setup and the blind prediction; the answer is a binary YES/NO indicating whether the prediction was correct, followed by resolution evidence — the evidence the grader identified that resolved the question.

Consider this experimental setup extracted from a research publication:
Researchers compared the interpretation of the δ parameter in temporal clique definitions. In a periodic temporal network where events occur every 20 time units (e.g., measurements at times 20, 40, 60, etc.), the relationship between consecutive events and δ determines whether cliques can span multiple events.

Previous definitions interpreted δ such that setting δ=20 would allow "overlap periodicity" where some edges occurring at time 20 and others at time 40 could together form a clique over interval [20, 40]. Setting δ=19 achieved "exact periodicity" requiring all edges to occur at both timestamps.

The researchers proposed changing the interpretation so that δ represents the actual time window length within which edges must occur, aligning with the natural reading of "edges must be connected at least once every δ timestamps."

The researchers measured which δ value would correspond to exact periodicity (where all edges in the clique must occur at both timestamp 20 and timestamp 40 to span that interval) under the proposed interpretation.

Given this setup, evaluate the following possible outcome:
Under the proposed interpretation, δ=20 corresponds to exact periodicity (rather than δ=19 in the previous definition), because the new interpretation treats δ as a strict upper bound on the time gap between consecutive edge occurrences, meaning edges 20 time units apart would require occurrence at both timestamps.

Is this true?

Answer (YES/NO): YES